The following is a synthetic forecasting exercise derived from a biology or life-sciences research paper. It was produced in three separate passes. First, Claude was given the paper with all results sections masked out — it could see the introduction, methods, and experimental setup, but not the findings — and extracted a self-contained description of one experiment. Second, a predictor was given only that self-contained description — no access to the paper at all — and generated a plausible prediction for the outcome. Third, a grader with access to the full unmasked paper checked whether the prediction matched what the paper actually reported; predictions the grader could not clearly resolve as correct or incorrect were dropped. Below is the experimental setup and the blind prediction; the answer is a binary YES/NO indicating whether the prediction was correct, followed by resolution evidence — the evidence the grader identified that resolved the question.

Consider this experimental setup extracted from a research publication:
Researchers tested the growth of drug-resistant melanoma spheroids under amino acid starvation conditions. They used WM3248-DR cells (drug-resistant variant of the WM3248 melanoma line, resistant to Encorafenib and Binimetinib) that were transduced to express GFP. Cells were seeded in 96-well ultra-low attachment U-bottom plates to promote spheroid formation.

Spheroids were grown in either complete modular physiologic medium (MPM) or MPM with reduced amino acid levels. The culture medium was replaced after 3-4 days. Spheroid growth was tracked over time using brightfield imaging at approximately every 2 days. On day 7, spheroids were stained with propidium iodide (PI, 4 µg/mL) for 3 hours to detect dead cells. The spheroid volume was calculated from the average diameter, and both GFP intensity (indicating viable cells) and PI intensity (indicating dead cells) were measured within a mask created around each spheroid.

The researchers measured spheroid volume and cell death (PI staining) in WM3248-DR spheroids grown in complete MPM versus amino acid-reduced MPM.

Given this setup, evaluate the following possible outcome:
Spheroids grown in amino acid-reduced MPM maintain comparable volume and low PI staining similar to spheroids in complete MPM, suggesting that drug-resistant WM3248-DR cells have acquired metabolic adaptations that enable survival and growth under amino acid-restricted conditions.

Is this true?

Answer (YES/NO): NO